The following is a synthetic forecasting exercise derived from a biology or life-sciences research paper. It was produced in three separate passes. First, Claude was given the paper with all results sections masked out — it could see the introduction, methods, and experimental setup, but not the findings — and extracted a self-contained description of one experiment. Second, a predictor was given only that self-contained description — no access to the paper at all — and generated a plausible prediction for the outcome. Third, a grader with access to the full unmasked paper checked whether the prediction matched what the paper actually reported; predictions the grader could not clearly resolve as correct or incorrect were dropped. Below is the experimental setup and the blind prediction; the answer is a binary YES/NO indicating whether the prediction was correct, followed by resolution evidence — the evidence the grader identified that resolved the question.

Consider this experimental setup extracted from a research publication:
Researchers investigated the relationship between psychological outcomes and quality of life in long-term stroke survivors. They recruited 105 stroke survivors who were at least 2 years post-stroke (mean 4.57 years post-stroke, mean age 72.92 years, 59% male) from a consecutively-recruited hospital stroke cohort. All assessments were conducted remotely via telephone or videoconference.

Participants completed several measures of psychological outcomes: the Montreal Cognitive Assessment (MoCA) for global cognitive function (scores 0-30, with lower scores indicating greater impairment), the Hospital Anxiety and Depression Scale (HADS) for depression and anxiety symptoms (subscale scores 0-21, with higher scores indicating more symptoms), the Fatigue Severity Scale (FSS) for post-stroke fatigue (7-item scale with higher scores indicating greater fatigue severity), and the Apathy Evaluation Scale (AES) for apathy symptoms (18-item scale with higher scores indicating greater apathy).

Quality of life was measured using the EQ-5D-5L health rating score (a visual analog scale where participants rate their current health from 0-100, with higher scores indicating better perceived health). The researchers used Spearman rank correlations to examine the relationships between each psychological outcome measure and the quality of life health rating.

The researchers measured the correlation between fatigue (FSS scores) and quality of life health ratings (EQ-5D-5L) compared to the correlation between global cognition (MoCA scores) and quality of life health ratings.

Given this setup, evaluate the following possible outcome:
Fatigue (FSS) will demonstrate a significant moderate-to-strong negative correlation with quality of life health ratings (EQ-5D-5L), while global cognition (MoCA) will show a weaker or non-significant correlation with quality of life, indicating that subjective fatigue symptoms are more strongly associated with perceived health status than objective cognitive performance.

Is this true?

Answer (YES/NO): YES